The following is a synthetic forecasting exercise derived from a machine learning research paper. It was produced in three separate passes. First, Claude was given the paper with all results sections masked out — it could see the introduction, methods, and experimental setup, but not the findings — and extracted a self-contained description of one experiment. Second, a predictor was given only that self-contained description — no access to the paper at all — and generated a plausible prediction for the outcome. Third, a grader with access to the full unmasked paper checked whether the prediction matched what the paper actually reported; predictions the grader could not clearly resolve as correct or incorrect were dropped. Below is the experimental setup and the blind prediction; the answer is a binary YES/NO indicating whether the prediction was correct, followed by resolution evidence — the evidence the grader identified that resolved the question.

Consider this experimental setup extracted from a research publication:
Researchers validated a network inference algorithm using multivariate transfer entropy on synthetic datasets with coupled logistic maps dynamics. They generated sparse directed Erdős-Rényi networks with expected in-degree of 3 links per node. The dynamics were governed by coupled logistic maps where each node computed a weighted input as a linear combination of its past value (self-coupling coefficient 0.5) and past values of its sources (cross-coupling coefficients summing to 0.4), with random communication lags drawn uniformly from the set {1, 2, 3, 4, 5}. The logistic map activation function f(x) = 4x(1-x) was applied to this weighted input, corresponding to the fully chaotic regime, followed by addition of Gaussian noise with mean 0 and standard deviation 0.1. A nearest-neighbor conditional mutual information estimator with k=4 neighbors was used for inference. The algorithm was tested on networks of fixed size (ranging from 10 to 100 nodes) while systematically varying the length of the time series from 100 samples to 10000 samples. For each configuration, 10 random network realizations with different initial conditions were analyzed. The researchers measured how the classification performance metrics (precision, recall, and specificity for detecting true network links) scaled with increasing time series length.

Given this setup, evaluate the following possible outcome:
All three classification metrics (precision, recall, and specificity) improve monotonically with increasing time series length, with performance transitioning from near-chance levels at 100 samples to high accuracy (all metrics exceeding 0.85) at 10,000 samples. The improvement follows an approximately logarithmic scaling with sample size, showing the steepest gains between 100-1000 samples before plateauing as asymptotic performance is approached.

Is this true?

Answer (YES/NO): NO